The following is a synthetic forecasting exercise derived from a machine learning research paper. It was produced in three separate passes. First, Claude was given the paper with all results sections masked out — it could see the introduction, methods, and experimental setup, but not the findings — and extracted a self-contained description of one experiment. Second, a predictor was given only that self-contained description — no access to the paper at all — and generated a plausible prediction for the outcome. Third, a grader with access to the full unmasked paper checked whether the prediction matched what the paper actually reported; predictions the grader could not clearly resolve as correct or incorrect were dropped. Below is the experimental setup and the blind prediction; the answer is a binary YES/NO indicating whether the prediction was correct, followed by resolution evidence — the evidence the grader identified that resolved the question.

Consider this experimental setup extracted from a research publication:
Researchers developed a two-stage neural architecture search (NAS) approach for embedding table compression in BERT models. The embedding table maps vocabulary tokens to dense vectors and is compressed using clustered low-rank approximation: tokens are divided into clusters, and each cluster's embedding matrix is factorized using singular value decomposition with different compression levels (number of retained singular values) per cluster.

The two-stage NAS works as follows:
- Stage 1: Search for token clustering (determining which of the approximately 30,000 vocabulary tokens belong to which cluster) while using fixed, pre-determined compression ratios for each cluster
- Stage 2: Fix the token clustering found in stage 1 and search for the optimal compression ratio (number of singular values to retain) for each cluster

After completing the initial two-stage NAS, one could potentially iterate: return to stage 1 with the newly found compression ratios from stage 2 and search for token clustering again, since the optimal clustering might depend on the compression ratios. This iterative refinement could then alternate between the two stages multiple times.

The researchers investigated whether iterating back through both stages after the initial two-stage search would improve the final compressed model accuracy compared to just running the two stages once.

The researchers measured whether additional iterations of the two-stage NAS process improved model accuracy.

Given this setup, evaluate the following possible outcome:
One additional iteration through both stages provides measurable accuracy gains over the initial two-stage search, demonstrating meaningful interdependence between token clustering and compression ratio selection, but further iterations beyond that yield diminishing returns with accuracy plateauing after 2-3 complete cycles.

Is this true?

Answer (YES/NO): NO